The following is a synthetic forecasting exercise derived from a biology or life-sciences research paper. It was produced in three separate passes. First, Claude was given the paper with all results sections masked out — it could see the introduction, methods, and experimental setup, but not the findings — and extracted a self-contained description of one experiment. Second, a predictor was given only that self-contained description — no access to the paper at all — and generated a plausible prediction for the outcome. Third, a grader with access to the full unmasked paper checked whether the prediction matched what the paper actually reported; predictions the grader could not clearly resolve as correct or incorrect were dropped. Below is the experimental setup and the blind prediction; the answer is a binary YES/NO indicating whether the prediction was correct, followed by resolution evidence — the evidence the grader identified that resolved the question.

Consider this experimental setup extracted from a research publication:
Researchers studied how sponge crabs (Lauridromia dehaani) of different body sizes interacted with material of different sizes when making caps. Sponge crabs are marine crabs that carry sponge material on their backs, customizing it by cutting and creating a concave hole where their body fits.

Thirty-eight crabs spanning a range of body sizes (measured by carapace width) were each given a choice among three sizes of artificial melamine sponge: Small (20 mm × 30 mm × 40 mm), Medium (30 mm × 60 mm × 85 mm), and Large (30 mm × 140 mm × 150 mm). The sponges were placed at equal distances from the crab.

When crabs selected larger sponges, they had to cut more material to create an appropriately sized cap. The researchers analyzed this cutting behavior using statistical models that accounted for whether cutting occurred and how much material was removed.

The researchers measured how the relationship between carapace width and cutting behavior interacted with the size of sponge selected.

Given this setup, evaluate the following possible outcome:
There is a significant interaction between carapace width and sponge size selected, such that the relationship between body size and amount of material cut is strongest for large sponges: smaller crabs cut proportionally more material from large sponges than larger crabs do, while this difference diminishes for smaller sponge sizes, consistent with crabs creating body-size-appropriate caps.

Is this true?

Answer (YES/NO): NO